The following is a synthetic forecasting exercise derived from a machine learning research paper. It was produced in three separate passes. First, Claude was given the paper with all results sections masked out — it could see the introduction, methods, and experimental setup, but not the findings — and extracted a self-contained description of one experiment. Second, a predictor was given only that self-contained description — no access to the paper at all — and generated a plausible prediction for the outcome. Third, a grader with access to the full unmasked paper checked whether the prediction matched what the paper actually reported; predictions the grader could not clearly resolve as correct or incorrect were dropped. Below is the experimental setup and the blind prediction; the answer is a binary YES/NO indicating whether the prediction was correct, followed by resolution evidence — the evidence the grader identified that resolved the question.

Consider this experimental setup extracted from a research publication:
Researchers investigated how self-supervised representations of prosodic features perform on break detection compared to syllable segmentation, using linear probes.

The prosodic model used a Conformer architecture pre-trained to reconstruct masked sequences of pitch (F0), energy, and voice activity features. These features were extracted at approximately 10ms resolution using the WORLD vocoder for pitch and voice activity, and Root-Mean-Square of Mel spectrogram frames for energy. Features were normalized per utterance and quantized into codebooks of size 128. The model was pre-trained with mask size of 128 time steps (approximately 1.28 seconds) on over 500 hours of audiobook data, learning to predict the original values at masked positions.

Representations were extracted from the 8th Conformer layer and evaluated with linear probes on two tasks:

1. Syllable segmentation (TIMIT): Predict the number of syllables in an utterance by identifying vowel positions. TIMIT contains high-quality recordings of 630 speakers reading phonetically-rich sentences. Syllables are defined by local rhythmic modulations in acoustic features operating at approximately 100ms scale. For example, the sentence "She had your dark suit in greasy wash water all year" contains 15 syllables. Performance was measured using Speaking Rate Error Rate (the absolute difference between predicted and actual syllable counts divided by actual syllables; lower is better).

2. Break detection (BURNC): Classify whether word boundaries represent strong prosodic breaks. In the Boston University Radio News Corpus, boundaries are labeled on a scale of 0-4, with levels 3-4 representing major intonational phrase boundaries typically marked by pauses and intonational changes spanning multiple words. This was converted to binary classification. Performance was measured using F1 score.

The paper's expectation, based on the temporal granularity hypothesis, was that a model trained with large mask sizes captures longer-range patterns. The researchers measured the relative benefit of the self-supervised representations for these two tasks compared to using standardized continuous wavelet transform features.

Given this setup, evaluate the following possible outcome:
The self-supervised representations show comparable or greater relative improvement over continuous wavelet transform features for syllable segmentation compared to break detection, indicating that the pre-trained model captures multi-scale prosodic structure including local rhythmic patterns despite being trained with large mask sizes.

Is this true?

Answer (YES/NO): NO